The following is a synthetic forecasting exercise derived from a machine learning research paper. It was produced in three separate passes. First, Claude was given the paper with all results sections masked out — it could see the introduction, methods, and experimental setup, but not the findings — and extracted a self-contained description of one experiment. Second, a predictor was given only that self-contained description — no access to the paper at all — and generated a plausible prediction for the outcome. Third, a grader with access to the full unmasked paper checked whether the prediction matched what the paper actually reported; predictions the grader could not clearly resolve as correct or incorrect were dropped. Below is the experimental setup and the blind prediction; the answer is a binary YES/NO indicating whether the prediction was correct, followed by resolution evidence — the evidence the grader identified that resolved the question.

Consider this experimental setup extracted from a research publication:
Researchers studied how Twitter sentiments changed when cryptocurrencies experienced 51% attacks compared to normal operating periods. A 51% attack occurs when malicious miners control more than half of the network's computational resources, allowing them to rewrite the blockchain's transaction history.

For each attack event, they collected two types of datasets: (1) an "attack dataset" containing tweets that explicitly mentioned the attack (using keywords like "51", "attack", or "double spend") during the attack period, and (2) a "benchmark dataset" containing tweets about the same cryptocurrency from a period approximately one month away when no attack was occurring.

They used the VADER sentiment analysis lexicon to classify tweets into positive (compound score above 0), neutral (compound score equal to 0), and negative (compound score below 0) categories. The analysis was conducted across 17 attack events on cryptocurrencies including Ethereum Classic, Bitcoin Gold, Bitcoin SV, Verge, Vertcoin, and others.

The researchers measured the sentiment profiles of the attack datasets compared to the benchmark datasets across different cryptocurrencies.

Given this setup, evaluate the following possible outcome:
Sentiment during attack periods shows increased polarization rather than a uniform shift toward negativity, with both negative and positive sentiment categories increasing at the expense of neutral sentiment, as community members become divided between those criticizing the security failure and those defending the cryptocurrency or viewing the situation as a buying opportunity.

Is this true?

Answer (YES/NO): NO